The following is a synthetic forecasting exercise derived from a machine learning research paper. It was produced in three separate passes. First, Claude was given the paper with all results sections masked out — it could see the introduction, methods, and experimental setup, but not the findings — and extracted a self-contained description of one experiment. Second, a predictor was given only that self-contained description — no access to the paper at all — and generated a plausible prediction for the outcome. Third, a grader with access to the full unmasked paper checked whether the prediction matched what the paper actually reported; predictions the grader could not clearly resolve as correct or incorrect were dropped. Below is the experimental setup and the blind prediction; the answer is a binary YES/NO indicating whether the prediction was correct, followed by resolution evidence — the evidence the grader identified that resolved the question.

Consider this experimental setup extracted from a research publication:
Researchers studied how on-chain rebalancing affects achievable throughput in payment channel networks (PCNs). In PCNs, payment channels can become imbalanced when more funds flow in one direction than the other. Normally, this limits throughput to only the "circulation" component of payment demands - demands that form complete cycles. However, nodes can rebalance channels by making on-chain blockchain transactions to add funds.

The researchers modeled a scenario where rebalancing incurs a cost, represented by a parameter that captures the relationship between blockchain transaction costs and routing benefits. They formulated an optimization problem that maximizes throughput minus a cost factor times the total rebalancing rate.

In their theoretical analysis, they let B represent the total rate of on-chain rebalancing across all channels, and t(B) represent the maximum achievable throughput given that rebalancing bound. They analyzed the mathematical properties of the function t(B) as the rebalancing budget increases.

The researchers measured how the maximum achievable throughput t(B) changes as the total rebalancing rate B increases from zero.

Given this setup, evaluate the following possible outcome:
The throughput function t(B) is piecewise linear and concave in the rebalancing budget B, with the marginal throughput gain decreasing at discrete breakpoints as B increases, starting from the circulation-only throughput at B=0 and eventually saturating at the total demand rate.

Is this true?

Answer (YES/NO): NO